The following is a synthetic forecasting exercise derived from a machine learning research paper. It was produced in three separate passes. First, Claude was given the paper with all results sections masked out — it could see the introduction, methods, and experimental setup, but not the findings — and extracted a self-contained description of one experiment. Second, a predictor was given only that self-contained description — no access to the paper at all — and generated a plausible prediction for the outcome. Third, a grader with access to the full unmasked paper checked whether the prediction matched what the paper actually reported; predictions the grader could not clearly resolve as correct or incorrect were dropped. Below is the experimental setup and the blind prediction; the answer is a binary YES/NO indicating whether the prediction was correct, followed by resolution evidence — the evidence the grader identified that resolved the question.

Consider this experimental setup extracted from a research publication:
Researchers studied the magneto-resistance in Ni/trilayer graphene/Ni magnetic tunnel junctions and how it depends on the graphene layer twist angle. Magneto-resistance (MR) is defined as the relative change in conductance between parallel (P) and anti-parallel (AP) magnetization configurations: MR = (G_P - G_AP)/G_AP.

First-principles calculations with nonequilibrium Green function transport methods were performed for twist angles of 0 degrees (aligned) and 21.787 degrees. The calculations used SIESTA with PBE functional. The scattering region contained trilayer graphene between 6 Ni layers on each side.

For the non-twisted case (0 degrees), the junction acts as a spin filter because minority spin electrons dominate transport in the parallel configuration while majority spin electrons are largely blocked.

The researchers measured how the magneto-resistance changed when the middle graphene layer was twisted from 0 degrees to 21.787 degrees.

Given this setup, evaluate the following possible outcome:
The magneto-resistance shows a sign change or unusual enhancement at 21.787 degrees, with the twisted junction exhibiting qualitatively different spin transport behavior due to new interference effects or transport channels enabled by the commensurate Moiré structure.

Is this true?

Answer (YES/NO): NO